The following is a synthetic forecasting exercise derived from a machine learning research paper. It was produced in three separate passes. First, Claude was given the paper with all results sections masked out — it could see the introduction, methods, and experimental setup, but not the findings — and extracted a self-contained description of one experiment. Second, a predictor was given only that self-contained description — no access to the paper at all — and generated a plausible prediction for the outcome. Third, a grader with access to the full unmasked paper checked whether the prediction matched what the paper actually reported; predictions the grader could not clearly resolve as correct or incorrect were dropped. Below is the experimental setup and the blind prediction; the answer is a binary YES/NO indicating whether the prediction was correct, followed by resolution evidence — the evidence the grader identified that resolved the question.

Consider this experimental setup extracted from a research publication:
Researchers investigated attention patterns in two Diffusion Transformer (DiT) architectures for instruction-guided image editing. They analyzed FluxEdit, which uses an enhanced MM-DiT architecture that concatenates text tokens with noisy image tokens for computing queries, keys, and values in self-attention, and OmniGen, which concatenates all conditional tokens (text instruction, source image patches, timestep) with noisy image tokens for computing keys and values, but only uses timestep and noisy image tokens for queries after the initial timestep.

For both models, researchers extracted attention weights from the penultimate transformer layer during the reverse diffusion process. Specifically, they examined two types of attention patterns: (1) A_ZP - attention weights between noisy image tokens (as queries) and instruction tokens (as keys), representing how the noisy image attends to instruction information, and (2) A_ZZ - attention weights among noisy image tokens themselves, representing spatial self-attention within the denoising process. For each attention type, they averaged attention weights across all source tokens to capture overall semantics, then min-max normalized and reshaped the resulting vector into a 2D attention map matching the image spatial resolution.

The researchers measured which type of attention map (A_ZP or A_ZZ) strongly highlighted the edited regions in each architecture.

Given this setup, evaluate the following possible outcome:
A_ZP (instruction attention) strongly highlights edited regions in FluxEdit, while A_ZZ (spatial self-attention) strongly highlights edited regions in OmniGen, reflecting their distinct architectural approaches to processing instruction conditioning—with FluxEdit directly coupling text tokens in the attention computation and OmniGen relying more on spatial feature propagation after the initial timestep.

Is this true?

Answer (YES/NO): YES